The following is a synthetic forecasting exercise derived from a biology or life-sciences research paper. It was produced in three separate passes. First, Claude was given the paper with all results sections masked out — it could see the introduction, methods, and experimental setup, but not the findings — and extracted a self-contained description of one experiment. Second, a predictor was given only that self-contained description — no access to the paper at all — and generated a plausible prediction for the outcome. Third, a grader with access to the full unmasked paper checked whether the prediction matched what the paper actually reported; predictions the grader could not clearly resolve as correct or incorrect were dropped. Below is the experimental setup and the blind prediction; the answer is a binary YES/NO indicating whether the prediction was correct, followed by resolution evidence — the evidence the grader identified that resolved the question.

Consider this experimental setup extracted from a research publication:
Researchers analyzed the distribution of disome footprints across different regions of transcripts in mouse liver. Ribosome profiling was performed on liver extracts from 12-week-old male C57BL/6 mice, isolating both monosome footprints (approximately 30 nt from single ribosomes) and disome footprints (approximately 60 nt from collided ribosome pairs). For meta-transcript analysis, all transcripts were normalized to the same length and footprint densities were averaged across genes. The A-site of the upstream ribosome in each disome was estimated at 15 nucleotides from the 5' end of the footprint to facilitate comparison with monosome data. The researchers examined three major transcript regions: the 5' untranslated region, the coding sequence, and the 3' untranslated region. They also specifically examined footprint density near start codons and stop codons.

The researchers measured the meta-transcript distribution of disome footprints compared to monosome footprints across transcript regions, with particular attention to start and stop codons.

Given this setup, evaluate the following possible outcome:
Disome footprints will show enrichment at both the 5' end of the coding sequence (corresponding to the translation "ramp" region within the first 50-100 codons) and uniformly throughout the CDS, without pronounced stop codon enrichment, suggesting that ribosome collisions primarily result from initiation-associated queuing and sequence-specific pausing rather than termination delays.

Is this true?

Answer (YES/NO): NO